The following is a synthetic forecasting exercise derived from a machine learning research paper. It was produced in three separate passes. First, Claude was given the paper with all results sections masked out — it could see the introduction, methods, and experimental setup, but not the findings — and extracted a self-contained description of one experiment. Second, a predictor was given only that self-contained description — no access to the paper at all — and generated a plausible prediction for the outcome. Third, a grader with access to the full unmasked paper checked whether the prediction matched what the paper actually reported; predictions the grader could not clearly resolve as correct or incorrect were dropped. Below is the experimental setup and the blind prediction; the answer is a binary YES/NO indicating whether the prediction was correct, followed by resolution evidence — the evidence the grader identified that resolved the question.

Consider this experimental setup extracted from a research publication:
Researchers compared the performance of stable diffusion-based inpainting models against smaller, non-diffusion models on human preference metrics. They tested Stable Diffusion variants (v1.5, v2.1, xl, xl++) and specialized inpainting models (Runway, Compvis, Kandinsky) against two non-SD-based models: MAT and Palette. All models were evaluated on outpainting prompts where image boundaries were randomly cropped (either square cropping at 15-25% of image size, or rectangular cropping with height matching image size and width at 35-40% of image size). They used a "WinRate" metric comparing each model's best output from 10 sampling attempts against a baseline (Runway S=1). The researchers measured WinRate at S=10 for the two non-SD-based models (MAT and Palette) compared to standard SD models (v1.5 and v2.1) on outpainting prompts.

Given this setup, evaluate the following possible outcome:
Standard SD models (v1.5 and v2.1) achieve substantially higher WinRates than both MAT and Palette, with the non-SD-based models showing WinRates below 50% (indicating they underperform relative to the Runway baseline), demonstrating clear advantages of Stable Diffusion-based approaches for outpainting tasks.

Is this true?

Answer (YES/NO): YES